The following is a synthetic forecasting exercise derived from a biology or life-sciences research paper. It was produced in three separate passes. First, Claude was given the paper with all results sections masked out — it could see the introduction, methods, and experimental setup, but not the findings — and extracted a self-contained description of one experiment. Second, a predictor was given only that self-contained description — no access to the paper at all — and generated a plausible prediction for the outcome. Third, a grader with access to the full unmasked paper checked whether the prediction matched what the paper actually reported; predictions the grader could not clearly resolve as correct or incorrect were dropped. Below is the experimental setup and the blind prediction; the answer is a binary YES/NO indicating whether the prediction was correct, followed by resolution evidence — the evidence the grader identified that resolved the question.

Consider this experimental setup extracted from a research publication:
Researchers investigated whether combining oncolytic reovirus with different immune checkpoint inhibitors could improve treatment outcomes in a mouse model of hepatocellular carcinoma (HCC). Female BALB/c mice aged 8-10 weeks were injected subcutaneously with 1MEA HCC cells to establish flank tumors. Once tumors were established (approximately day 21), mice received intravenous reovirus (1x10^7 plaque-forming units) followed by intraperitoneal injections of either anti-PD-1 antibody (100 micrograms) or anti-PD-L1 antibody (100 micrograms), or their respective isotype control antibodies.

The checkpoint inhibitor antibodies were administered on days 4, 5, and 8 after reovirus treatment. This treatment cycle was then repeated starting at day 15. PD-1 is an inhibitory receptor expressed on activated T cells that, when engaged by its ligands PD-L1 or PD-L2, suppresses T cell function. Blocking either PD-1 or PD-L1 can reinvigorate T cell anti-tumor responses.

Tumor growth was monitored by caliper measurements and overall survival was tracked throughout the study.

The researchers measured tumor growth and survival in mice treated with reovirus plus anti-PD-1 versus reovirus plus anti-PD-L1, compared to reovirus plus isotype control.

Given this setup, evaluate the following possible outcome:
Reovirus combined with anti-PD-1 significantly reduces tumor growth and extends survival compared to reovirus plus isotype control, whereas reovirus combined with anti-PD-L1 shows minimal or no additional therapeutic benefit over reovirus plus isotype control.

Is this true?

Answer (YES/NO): NO